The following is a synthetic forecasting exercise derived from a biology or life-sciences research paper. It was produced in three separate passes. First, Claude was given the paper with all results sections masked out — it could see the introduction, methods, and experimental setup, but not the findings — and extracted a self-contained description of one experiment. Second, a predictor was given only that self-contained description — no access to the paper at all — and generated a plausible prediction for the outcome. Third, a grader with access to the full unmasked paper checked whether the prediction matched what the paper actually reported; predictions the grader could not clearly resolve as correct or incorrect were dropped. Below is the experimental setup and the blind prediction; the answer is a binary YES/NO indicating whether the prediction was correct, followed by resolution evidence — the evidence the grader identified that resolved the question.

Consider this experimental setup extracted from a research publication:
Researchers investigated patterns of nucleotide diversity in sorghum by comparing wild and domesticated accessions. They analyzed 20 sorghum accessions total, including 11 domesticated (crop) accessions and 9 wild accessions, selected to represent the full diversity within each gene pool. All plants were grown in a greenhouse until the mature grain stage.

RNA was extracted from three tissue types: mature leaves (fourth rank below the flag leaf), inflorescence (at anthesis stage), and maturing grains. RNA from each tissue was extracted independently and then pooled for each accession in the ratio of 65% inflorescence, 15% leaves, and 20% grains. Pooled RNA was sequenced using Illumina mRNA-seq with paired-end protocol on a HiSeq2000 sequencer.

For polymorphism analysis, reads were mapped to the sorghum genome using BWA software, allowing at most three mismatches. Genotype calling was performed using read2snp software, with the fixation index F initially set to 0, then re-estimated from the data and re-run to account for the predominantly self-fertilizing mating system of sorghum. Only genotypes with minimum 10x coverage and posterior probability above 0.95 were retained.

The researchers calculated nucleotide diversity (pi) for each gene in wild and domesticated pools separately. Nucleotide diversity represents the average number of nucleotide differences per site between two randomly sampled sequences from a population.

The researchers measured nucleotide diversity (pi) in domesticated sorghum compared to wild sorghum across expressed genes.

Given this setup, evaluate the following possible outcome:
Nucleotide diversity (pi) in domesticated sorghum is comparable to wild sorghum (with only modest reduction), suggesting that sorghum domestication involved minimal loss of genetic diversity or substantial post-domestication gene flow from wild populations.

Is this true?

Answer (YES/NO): NO